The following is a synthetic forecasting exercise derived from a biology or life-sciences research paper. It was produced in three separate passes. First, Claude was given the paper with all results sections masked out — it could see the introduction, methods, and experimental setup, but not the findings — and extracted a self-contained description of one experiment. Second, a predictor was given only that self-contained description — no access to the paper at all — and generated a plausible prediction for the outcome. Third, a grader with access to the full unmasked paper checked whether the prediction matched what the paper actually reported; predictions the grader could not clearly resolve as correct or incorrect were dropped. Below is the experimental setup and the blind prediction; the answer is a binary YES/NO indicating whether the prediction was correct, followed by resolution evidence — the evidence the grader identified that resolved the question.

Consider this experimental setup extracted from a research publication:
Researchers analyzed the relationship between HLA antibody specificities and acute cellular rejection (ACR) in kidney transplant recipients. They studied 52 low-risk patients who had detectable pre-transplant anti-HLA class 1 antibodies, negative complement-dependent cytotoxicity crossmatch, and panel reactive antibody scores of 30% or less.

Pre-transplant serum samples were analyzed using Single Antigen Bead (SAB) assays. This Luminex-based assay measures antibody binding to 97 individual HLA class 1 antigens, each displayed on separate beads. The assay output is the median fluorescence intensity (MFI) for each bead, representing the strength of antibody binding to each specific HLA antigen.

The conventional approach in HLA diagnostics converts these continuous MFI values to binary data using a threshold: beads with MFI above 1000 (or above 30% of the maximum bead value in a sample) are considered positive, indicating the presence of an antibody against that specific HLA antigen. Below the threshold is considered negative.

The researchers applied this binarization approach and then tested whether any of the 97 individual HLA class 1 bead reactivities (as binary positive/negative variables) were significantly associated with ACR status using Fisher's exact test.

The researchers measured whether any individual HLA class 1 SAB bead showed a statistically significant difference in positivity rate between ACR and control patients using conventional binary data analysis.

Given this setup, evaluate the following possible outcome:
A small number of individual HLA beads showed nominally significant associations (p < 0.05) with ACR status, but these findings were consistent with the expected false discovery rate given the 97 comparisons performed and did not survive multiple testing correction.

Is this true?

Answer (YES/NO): NO